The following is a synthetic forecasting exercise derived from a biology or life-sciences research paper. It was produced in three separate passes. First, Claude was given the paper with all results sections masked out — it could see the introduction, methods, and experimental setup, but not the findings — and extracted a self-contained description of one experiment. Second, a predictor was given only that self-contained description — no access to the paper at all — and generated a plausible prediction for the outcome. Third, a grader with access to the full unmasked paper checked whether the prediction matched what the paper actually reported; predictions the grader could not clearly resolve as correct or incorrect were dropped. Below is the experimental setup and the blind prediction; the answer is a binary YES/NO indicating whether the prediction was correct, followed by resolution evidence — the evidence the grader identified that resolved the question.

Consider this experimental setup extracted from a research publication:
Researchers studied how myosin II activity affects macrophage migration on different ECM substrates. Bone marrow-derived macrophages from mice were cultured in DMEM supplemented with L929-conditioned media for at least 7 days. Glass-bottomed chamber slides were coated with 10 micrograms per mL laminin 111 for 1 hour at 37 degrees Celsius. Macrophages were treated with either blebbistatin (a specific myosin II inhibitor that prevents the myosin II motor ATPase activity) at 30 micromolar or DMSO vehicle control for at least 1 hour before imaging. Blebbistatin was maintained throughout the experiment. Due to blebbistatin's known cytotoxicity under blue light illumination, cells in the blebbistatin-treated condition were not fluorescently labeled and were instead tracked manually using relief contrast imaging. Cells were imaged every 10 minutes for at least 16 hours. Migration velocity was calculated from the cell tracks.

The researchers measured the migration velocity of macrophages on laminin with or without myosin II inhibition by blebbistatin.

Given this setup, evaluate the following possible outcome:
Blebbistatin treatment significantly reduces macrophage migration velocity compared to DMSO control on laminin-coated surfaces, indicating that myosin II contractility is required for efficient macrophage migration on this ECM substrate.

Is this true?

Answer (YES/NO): YES